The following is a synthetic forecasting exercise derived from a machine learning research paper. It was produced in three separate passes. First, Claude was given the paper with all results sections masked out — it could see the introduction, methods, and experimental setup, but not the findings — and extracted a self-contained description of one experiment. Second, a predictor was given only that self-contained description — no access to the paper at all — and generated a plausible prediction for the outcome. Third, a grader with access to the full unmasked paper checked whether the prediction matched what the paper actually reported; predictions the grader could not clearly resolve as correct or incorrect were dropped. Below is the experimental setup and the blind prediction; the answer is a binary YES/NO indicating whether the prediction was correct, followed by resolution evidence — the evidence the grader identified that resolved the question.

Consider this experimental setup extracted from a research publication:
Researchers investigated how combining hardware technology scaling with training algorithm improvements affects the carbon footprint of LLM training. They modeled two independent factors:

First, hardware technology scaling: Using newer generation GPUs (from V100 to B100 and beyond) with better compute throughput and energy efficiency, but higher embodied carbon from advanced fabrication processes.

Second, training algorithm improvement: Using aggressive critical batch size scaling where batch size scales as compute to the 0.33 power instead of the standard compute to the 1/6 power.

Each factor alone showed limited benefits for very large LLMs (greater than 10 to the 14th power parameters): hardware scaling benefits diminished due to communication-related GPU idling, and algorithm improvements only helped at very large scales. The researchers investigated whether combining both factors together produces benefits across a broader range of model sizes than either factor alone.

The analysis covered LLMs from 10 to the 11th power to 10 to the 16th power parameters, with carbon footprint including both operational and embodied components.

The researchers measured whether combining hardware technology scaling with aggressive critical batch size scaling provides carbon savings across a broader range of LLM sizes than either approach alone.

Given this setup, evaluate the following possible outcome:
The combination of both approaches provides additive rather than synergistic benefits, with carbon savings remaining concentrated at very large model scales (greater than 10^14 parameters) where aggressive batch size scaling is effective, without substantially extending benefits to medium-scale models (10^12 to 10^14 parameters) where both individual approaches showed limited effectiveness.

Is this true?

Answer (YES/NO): NO